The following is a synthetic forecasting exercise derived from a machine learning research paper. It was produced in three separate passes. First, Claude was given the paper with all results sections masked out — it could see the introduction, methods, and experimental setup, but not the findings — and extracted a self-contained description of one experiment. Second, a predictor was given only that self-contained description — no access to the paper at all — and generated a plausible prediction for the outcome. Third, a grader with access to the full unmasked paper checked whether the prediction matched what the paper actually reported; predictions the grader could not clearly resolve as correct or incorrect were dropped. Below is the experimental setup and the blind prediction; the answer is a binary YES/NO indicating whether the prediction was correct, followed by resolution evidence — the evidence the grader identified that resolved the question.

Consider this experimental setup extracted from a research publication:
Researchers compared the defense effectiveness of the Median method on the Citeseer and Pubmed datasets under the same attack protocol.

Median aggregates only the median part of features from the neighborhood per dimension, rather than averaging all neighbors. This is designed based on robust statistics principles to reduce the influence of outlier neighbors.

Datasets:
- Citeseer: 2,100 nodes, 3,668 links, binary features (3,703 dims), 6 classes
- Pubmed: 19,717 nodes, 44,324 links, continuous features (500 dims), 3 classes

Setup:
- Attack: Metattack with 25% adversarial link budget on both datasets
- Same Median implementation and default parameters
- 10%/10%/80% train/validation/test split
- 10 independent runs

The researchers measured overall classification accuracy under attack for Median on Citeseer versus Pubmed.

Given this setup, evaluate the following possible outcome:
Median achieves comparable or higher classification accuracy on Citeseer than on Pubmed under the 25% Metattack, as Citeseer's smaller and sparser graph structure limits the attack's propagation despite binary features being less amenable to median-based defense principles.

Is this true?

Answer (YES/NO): YES